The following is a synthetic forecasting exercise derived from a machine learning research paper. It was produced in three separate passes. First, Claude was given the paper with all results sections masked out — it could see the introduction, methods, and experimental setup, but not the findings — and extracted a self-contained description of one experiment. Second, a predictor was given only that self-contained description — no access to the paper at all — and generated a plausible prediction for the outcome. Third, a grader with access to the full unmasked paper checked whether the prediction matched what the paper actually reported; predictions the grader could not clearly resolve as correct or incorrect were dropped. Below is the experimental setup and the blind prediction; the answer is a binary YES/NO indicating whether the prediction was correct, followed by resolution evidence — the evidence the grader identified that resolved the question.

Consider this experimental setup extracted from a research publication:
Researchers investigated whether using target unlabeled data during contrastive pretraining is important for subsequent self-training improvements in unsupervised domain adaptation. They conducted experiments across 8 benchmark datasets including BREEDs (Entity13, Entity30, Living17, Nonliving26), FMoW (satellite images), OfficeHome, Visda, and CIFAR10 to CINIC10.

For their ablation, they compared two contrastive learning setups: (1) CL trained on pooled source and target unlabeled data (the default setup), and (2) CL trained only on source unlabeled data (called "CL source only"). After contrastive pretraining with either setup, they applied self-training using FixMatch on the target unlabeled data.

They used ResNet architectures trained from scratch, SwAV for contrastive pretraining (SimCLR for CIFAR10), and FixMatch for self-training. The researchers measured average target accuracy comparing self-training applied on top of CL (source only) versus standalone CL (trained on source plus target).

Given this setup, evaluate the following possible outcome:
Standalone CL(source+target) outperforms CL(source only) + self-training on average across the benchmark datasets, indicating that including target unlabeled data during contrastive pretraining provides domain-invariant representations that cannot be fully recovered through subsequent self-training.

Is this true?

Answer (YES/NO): NO